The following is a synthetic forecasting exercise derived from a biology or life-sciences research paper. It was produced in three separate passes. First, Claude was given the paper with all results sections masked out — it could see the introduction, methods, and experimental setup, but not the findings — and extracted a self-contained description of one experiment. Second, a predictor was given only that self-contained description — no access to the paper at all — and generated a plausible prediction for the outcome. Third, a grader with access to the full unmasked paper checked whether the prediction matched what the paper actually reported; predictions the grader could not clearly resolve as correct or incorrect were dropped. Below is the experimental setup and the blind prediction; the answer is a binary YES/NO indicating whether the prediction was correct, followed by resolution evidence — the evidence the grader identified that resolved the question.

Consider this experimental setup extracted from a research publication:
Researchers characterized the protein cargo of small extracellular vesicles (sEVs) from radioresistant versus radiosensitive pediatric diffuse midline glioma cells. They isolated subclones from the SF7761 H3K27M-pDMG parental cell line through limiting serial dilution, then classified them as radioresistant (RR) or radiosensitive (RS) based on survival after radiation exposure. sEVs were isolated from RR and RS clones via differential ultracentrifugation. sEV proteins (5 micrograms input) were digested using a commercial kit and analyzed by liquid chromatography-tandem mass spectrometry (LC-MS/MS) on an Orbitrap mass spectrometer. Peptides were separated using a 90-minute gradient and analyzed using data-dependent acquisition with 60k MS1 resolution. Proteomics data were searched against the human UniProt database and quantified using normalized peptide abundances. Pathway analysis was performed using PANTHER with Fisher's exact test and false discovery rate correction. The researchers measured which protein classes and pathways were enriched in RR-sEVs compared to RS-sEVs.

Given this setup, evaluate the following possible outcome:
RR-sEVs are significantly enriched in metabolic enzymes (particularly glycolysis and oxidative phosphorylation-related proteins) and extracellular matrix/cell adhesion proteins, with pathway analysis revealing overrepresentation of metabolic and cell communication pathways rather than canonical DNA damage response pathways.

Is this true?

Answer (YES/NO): NO